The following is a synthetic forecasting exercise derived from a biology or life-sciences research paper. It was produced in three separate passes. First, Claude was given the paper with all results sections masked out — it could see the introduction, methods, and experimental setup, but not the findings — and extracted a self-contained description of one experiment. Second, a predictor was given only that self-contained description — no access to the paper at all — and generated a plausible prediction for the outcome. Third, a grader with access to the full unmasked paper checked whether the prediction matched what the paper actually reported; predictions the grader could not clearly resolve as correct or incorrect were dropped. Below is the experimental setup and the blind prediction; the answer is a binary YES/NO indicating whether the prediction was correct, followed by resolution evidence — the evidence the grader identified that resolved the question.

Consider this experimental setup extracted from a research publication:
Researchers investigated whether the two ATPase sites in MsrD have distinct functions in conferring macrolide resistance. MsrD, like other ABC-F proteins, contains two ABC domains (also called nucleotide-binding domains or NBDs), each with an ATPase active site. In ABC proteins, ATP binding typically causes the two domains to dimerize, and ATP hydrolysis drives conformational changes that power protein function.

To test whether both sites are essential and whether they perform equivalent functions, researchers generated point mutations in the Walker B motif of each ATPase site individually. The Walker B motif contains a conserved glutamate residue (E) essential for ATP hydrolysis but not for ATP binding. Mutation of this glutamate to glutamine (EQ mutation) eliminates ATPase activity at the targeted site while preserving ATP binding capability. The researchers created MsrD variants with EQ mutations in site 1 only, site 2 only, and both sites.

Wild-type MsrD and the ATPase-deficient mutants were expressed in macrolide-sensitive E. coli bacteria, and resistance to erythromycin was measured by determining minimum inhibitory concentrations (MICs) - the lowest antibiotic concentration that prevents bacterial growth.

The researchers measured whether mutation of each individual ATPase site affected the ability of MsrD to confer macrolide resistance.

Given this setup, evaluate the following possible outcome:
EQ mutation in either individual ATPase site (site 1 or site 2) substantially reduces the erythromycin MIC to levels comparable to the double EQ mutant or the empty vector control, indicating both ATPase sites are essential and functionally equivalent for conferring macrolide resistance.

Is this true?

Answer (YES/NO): NO